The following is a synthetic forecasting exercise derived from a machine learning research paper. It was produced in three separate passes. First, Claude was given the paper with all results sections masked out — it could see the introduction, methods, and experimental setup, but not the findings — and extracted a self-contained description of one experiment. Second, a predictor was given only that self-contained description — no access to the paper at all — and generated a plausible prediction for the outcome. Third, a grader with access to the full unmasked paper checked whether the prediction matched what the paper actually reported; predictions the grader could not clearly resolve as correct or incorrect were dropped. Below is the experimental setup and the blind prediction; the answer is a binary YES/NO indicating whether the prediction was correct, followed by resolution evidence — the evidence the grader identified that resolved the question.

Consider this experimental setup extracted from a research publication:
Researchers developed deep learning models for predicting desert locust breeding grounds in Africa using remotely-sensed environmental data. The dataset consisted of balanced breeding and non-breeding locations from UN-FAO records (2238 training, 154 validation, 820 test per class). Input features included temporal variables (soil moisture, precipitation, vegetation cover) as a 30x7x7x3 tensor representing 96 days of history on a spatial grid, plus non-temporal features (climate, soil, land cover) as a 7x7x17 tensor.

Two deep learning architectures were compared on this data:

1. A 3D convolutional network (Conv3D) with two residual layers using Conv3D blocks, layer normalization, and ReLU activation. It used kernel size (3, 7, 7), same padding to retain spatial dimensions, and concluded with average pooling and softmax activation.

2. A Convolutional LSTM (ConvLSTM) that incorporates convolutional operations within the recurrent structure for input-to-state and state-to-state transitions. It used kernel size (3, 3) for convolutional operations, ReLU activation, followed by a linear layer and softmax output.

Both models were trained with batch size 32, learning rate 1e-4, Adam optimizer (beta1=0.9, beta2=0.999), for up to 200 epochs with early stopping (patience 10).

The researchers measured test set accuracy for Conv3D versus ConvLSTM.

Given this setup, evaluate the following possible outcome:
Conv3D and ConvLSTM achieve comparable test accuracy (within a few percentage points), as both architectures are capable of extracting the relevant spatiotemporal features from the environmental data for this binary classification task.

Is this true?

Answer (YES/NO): YES